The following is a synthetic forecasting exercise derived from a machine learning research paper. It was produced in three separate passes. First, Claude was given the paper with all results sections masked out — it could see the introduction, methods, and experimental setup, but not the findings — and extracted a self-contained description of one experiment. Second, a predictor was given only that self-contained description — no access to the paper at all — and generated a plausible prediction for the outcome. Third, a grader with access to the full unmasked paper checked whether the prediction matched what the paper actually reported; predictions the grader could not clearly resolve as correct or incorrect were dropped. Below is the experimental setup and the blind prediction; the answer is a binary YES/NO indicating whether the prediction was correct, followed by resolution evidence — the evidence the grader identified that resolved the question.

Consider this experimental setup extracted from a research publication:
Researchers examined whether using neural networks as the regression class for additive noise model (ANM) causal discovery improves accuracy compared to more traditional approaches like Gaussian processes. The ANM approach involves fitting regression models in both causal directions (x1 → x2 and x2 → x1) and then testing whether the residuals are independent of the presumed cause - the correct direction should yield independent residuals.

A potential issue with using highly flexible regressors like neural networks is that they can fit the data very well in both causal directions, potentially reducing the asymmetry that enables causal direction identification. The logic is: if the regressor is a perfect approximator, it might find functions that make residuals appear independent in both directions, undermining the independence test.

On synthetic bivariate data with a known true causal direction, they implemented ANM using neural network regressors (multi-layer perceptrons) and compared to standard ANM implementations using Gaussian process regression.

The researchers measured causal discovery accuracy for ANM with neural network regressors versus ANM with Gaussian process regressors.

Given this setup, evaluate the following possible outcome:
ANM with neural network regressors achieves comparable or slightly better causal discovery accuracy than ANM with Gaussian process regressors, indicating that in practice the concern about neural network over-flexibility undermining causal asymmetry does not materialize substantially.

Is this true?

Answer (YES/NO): NO